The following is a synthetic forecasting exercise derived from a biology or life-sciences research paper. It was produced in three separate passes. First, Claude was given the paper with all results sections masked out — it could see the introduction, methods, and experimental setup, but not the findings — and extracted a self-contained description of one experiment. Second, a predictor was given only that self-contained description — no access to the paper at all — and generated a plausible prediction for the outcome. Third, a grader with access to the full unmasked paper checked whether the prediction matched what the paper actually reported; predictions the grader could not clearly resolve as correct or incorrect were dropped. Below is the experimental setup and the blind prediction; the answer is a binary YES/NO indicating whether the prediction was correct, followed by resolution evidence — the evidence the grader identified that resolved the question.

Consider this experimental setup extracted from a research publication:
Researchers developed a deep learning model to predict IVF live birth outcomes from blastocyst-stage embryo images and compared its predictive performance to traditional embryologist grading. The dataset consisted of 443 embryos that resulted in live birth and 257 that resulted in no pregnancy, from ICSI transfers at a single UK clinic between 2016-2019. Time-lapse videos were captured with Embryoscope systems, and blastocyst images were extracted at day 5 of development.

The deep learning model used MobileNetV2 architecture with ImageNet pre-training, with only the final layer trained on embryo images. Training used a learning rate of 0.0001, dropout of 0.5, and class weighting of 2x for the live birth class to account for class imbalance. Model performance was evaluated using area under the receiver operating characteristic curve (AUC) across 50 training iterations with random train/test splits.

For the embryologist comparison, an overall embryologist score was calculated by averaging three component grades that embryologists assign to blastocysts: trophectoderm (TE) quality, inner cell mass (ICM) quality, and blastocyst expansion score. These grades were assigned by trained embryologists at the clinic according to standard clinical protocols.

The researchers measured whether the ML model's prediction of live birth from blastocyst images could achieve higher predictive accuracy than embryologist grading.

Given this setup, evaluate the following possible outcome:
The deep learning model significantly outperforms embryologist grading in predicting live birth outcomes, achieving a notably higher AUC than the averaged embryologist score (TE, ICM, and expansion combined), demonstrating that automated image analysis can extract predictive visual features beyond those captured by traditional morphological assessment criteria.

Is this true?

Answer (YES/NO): NO